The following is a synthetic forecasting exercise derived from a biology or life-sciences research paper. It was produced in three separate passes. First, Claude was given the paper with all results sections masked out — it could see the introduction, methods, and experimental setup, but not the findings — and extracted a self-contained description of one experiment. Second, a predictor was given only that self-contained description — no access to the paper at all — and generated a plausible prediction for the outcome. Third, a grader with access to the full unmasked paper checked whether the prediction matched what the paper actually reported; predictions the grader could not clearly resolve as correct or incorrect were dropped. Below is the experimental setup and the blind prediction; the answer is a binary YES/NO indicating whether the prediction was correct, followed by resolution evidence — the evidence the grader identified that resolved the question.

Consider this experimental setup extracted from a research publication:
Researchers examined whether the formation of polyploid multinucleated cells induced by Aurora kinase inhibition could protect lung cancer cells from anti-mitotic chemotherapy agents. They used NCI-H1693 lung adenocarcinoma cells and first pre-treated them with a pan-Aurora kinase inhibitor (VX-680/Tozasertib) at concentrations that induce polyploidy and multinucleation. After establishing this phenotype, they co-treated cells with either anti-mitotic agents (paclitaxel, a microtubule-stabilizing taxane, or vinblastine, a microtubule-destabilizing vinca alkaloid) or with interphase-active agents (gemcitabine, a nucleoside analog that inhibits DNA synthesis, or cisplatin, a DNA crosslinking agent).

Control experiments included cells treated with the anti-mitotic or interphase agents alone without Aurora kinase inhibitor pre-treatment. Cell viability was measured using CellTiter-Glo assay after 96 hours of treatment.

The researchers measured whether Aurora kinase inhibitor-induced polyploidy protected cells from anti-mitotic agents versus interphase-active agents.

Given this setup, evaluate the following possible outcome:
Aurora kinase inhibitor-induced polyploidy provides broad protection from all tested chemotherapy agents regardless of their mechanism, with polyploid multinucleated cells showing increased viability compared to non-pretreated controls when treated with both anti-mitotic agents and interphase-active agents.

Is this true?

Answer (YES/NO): NO